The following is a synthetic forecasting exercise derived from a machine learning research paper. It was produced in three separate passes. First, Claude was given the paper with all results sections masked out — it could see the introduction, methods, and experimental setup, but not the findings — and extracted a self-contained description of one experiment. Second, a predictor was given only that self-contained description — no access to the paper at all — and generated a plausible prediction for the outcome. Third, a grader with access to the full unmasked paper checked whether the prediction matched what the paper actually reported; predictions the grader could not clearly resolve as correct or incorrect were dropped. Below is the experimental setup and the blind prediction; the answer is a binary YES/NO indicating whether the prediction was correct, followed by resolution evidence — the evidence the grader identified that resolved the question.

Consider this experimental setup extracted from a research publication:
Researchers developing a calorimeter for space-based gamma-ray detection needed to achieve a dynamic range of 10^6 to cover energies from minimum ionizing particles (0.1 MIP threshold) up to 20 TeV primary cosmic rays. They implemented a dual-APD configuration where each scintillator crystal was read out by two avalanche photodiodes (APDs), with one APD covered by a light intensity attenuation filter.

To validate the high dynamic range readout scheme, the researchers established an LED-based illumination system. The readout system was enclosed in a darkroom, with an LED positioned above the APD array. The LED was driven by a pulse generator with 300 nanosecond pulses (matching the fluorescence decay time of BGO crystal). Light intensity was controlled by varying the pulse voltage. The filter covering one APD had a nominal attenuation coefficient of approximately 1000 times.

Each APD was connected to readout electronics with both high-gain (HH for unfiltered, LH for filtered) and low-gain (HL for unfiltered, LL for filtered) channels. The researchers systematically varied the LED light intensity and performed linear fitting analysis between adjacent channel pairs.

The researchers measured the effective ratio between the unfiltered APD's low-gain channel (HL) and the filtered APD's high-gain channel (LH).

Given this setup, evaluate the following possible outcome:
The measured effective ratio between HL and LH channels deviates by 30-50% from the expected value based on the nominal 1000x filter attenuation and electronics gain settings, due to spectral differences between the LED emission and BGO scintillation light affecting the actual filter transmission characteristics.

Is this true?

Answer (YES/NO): NO